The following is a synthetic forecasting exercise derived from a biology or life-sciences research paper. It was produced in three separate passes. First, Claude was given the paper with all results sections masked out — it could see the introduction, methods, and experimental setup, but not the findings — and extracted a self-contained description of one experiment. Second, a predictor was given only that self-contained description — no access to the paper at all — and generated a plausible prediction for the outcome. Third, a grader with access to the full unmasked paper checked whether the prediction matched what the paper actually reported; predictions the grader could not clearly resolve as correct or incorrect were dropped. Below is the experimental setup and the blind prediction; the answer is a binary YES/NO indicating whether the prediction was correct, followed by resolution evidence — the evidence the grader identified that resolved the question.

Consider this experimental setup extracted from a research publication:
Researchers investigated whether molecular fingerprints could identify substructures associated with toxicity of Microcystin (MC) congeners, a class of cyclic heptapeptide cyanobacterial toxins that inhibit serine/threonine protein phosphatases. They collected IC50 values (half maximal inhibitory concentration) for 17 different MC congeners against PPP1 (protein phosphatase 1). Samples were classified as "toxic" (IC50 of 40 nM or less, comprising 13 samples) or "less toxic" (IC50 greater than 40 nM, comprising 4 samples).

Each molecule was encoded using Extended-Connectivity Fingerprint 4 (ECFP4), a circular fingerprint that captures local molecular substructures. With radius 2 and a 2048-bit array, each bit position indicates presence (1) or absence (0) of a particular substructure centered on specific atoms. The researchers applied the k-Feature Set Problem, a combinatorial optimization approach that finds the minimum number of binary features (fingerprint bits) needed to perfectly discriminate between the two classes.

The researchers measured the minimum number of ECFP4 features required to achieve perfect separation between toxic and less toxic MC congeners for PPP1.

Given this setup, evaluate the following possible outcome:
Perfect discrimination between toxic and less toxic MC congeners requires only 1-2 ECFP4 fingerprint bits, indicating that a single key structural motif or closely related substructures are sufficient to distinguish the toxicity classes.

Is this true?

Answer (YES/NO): NO